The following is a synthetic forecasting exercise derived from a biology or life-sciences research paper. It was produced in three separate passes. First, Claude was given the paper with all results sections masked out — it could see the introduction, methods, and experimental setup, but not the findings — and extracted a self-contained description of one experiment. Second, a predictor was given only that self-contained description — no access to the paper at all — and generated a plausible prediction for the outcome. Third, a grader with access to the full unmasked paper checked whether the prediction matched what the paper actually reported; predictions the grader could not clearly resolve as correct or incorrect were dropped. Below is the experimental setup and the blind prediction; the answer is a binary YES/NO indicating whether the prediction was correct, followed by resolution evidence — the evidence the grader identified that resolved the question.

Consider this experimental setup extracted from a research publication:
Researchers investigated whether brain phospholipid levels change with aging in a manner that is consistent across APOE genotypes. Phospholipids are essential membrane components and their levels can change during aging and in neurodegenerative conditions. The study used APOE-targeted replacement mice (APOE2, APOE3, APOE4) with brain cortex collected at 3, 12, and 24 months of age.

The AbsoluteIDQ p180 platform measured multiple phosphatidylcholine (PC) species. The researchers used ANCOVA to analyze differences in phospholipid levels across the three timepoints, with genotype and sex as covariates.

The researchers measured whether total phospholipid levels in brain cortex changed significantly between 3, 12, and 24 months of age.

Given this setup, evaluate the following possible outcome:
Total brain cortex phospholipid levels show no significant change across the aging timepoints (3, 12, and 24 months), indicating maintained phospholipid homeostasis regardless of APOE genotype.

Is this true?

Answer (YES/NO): NO